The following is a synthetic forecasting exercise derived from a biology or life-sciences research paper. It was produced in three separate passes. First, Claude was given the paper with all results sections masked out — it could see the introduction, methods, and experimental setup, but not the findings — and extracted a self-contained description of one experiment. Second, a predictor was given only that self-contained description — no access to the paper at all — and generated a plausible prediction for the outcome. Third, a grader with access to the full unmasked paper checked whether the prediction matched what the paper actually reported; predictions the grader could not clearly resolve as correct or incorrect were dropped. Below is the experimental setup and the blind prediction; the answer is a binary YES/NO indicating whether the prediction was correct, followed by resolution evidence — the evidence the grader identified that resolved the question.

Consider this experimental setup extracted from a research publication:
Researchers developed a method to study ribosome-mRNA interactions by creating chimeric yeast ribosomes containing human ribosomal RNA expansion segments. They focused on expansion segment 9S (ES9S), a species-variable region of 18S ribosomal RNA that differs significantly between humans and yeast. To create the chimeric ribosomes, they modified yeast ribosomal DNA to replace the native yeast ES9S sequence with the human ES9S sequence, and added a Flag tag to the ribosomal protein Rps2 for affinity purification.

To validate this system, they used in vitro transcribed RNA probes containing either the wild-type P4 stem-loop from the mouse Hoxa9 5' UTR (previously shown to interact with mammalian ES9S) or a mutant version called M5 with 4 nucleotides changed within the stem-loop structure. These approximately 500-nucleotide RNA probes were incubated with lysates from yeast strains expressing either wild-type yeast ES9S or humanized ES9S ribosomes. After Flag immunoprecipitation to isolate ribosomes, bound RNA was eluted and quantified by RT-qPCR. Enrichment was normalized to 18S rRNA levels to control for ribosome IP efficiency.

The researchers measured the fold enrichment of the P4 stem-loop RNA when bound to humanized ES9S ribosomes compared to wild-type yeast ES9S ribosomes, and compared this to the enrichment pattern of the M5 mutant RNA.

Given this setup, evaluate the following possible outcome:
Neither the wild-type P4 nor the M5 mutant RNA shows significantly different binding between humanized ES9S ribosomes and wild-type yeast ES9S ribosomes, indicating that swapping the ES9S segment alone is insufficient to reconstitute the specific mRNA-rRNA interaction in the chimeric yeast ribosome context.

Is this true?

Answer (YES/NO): NO